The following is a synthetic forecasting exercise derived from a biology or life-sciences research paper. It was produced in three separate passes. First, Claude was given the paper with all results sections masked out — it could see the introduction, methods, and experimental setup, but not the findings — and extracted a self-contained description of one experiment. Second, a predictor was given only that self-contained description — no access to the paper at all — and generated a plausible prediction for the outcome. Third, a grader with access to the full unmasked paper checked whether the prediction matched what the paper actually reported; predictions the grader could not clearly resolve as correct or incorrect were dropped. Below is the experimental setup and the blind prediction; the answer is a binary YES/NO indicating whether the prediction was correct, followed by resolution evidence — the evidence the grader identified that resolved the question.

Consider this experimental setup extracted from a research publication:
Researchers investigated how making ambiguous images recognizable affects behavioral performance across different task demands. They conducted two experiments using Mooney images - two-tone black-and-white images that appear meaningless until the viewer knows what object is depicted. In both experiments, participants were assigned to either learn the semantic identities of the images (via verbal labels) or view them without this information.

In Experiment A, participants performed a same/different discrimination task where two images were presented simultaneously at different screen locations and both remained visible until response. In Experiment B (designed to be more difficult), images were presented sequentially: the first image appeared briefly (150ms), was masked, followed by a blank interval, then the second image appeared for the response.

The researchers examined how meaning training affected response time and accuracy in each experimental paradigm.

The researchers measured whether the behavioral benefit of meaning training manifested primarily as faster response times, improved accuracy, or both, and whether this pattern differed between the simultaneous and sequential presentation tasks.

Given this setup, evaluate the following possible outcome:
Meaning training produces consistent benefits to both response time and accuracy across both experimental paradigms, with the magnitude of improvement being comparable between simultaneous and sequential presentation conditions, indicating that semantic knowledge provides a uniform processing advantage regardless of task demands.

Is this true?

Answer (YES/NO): NO